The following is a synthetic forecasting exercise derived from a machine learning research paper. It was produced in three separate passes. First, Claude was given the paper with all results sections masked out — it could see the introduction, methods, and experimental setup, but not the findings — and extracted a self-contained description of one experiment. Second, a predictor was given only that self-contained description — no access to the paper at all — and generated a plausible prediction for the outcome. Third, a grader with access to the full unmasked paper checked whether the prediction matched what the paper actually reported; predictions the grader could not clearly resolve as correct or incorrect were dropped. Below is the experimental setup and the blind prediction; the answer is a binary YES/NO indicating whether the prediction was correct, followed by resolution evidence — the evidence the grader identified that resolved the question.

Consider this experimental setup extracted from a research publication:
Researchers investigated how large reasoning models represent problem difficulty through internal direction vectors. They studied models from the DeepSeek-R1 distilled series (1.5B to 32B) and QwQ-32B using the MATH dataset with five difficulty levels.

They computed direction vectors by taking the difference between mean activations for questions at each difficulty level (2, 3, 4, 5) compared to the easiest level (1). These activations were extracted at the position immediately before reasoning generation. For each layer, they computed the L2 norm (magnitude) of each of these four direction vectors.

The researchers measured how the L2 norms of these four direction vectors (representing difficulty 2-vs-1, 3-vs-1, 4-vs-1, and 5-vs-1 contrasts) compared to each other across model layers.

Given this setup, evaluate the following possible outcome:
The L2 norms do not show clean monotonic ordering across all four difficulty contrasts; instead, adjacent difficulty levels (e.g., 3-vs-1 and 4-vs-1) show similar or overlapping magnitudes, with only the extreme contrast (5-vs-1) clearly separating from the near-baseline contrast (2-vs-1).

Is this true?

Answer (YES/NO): NO